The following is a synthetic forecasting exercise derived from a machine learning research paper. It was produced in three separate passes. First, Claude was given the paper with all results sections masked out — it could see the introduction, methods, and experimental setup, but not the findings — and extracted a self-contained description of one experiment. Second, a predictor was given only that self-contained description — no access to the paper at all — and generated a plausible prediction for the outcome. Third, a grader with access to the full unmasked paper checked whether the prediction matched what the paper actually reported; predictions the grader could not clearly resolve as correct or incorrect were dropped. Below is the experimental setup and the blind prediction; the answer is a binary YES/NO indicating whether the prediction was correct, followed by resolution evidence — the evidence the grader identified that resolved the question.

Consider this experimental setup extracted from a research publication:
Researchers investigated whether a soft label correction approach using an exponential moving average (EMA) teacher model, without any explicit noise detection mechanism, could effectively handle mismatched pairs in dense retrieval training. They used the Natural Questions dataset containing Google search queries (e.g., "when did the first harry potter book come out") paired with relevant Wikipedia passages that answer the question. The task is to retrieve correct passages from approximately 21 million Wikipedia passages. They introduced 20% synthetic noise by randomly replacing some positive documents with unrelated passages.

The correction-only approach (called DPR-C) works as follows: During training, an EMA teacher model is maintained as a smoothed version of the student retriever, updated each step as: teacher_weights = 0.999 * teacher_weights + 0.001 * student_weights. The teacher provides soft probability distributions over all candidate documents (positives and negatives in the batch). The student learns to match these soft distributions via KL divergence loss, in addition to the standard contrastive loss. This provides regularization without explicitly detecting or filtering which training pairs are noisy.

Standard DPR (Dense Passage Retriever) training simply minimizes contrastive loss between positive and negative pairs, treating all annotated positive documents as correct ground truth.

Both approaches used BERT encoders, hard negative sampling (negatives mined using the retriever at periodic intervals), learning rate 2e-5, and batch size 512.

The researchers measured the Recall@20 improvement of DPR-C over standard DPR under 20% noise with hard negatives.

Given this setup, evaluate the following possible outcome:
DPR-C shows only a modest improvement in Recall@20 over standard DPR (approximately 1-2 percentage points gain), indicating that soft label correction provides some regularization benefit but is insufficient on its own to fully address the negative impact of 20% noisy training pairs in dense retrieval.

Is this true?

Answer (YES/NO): NO